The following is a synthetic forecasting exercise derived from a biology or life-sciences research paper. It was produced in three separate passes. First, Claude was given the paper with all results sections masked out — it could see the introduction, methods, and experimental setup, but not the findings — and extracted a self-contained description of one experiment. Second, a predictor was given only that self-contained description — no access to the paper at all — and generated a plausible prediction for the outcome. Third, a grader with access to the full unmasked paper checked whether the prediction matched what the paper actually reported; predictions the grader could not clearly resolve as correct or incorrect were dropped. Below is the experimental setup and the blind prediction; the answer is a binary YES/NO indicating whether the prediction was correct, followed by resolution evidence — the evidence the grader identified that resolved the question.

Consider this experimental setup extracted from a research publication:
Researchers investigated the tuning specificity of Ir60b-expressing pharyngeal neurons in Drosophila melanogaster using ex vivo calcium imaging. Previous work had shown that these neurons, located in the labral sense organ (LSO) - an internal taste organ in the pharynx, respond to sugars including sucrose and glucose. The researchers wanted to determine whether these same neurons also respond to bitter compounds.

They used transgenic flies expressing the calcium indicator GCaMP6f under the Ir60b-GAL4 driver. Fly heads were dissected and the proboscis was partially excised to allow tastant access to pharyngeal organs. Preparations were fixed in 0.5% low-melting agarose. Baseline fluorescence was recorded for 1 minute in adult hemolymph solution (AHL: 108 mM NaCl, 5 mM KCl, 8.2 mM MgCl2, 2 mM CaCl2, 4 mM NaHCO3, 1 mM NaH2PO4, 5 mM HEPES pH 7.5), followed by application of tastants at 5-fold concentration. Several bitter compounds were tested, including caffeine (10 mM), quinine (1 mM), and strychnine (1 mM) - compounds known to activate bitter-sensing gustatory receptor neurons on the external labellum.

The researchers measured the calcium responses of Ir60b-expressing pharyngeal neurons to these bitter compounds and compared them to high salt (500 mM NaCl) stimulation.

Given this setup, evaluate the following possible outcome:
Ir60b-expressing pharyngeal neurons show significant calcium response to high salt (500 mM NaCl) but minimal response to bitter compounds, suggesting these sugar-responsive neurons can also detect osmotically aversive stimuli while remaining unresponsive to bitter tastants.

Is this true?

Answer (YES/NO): YES